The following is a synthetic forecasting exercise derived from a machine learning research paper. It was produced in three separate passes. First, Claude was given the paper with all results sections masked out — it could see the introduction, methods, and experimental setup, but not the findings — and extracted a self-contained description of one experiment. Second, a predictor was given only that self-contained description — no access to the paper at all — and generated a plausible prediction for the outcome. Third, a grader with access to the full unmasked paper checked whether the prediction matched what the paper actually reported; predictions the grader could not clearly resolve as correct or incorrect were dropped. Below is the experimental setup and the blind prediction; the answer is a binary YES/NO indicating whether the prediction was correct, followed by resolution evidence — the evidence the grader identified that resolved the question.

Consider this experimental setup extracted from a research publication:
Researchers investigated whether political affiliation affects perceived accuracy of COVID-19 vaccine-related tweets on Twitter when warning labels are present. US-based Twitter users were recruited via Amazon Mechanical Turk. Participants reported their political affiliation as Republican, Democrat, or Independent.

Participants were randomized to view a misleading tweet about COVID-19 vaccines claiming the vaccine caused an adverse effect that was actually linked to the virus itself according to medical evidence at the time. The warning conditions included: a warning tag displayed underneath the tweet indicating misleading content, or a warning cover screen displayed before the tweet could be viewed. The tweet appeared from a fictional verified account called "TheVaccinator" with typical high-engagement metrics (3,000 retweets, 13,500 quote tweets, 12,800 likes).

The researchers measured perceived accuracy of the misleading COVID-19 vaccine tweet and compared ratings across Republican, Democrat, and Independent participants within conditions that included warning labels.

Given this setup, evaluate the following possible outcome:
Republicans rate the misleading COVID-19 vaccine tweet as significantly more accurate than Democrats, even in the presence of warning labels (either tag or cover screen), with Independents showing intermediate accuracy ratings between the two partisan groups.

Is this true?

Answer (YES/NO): NO